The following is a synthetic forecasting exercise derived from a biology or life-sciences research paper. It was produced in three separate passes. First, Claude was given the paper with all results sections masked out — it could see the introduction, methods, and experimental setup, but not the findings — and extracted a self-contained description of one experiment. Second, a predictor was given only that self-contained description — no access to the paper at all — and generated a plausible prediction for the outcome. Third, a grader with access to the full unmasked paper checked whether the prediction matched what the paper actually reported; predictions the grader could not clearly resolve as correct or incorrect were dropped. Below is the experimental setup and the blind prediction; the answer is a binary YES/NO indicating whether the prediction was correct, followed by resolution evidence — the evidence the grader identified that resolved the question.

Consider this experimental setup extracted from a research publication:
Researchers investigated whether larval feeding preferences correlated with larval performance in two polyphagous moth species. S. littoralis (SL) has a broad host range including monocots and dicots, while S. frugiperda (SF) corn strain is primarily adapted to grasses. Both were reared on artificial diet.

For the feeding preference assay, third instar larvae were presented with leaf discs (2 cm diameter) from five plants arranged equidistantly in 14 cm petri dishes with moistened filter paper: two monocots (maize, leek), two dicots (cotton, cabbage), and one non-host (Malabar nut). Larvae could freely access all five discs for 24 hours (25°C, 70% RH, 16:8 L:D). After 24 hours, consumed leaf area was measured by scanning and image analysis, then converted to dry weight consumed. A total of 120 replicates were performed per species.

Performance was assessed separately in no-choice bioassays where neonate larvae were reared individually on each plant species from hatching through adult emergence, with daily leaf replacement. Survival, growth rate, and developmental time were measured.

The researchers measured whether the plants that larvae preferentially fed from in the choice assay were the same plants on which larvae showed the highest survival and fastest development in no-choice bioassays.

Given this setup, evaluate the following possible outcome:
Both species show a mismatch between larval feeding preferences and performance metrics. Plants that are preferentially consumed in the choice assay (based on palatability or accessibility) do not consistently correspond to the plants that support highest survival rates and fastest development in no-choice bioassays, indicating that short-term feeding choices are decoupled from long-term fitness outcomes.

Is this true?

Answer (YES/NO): NO